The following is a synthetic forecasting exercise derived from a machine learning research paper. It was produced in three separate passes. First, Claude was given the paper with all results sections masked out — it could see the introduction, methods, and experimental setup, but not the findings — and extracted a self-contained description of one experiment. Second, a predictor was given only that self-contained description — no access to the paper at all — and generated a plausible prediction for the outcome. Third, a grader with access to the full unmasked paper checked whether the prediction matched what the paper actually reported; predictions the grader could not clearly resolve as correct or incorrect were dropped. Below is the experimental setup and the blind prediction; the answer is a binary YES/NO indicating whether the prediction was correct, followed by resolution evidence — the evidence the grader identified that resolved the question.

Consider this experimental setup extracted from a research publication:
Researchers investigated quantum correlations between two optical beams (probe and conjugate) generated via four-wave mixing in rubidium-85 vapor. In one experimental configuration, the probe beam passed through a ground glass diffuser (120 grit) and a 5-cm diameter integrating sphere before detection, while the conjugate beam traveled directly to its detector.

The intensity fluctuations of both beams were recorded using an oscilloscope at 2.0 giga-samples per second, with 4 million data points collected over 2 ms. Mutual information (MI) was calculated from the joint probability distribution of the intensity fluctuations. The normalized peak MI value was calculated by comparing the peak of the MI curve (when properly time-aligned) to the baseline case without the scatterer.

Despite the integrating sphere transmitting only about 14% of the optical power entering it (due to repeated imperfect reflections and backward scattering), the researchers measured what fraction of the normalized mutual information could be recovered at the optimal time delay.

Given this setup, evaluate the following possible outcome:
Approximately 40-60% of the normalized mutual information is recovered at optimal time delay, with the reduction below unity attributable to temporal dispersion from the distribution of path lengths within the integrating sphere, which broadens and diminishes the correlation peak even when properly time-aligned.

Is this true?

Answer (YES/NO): YES